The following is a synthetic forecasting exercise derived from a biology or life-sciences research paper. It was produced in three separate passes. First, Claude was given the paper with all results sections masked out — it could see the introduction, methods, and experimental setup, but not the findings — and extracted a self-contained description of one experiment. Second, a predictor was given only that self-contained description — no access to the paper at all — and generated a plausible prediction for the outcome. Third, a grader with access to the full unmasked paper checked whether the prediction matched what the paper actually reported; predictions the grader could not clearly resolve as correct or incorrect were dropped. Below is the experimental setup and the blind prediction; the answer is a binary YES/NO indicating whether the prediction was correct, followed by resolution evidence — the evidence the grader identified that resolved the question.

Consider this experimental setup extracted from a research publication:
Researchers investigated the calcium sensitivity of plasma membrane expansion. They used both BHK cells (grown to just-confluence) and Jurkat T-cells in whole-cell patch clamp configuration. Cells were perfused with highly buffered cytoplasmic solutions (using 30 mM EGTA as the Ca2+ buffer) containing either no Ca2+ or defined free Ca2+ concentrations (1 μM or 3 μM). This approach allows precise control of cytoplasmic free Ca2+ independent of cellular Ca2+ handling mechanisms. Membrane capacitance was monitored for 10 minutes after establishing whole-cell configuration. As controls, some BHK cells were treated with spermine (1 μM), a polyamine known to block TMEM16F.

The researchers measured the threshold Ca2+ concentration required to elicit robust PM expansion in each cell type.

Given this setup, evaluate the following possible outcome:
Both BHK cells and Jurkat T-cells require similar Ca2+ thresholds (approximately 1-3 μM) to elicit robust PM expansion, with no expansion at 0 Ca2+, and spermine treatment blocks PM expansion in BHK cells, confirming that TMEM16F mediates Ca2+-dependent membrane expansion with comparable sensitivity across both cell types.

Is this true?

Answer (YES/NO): NO